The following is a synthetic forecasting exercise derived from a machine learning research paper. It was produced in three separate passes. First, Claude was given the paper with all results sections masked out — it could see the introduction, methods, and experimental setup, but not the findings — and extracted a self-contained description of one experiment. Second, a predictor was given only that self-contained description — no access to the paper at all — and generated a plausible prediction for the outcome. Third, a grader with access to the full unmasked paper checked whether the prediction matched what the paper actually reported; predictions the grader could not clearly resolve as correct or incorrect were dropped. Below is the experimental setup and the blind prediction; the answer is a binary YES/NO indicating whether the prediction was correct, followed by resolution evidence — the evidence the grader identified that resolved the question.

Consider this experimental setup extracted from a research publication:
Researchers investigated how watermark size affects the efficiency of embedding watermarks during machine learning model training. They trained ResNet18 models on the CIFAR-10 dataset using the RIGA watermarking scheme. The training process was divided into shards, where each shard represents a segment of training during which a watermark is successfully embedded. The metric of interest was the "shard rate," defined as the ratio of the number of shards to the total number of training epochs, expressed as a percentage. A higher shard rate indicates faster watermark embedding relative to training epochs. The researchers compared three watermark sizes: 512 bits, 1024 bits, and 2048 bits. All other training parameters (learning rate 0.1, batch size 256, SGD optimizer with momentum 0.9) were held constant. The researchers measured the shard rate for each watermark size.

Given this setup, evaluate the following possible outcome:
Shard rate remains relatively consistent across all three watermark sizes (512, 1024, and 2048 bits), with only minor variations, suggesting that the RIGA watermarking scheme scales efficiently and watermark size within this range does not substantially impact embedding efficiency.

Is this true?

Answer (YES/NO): NO